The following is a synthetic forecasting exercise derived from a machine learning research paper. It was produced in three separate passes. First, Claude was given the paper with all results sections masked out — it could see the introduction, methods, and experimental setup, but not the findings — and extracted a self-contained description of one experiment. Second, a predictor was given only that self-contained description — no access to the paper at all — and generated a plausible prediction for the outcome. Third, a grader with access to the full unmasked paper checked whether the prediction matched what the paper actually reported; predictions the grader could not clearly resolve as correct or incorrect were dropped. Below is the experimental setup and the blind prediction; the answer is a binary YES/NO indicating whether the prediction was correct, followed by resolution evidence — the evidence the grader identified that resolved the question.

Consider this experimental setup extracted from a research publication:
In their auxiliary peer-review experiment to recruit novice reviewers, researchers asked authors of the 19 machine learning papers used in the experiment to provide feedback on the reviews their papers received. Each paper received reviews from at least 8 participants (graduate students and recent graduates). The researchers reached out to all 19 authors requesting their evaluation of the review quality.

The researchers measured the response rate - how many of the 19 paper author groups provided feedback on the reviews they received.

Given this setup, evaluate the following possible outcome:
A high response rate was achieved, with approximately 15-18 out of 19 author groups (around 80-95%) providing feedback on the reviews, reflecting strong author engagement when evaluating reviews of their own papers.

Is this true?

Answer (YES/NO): NO